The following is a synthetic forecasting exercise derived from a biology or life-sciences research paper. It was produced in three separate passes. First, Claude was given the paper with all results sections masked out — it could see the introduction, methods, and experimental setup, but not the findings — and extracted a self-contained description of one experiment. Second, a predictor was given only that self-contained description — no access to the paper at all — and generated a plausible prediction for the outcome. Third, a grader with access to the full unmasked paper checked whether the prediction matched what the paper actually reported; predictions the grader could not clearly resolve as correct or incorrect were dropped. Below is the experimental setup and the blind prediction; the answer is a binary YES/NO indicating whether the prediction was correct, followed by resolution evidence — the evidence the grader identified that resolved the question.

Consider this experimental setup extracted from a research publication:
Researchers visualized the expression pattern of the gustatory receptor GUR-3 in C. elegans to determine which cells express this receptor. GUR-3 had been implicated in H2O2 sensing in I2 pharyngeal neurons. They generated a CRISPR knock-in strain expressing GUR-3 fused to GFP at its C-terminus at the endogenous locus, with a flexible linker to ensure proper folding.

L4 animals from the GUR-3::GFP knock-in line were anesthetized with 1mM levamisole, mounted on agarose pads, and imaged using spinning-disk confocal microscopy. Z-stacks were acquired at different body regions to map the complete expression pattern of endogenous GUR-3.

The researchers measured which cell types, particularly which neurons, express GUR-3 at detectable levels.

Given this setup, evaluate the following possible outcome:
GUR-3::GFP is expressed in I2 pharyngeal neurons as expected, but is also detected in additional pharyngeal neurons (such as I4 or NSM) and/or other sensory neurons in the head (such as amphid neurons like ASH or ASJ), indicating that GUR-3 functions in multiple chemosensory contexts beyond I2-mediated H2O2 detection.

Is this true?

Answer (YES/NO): NO